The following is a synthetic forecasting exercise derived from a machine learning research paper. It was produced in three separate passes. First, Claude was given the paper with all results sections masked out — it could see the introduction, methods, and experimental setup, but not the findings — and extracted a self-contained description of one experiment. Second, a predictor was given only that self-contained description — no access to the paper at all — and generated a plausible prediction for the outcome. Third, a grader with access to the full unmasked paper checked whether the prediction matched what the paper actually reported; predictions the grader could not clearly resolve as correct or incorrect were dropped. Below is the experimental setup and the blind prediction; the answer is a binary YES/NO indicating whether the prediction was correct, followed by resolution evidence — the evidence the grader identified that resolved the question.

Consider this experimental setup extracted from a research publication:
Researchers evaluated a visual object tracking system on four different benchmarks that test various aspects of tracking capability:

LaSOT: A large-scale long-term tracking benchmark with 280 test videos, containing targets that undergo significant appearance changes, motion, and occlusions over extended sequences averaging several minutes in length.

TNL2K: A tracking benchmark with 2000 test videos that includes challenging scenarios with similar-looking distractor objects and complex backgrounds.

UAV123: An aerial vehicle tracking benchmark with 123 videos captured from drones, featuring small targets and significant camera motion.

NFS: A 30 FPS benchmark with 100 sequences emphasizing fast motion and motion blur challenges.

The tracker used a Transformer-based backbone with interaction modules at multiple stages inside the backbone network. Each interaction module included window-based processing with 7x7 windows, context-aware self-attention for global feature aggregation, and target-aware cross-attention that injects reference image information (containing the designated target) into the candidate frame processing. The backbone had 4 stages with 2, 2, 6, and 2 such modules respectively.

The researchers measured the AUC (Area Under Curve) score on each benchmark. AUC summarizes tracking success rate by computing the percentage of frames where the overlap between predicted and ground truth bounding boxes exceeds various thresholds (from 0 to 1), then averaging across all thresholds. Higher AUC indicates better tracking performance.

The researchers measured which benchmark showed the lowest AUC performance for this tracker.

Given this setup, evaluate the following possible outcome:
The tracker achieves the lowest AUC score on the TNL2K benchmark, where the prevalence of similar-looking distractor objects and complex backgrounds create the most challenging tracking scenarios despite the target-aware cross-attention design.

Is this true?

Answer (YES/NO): YES